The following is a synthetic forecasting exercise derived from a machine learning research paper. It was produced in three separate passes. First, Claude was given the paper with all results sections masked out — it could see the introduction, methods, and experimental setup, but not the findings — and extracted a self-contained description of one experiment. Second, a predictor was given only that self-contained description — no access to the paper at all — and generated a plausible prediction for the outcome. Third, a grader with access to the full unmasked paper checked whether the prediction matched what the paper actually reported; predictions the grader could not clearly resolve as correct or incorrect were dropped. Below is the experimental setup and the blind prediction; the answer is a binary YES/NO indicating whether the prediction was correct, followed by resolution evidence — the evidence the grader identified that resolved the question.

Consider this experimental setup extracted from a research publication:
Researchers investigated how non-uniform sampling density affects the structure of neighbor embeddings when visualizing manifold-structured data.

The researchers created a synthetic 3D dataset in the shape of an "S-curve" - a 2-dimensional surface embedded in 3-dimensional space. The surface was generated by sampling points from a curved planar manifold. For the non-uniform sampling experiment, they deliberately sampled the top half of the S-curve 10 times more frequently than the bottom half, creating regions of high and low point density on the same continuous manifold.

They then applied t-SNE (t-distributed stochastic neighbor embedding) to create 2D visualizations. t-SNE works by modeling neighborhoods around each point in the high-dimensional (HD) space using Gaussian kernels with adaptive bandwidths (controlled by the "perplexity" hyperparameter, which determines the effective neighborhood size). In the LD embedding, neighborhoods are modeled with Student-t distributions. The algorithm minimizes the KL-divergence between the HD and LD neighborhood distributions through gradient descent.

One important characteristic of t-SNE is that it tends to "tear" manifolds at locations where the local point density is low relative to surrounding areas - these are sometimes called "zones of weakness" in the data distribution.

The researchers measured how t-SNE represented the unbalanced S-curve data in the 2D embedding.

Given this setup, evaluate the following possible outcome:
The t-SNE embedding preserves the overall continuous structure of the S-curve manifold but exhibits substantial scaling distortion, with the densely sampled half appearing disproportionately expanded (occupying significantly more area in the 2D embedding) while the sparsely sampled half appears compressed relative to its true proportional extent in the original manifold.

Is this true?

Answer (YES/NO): NO